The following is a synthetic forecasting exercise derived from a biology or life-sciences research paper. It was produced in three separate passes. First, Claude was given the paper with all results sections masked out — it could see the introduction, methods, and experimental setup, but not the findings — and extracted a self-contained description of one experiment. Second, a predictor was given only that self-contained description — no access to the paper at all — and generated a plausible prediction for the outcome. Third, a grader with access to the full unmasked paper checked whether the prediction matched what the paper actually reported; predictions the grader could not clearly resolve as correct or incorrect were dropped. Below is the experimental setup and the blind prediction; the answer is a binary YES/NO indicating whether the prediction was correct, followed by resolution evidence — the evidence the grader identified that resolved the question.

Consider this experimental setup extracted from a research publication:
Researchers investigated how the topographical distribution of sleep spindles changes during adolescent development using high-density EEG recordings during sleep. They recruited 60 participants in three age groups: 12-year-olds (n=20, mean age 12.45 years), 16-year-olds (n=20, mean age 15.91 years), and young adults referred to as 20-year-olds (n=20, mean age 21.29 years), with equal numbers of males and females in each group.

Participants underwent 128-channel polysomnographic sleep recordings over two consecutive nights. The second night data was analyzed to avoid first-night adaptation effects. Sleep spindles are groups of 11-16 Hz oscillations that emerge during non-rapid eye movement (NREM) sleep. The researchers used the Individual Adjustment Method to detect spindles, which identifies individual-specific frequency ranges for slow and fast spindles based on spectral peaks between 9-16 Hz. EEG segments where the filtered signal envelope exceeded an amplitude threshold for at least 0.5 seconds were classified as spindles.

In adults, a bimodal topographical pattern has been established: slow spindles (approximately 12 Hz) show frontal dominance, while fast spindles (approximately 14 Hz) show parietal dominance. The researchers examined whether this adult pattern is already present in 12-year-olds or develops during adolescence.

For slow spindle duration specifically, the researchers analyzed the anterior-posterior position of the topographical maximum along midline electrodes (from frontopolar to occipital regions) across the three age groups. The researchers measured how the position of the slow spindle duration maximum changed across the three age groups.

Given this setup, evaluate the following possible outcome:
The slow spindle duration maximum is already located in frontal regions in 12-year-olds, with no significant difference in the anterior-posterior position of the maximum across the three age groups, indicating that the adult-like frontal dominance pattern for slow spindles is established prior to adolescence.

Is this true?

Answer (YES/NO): NO